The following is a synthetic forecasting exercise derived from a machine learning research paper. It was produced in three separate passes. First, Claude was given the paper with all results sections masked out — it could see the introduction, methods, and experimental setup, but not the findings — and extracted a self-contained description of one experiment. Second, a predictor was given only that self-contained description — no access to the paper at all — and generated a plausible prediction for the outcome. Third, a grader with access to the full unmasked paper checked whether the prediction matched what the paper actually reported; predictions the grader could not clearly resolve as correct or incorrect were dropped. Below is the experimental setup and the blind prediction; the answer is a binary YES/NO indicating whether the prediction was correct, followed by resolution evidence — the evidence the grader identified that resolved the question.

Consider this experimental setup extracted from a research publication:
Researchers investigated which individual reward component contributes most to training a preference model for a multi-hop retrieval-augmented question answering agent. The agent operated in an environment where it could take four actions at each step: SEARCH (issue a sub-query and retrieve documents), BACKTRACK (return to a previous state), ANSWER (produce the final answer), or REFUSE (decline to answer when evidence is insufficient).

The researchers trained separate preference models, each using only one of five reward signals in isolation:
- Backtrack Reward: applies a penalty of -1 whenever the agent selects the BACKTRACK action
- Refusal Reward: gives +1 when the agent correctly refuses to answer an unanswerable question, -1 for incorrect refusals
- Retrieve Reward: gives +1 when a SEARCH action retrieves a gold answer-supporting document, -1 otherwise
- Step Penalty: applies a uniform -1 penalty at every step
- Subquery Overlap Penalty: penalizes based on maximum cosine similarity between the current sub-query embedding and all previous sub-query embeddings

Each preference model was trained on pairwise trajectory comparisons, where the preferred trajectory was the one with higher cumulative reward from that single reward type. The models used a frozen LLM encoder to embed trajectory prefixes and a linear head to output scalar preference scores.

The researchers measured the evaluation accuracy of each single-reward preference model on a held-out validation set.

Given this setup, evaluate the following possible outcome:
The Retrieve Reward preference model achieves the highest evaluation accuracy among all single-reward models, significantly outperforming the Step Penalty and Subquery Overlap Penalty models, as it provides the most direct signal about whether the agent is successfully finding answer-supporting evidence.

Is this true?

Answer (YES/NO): NO